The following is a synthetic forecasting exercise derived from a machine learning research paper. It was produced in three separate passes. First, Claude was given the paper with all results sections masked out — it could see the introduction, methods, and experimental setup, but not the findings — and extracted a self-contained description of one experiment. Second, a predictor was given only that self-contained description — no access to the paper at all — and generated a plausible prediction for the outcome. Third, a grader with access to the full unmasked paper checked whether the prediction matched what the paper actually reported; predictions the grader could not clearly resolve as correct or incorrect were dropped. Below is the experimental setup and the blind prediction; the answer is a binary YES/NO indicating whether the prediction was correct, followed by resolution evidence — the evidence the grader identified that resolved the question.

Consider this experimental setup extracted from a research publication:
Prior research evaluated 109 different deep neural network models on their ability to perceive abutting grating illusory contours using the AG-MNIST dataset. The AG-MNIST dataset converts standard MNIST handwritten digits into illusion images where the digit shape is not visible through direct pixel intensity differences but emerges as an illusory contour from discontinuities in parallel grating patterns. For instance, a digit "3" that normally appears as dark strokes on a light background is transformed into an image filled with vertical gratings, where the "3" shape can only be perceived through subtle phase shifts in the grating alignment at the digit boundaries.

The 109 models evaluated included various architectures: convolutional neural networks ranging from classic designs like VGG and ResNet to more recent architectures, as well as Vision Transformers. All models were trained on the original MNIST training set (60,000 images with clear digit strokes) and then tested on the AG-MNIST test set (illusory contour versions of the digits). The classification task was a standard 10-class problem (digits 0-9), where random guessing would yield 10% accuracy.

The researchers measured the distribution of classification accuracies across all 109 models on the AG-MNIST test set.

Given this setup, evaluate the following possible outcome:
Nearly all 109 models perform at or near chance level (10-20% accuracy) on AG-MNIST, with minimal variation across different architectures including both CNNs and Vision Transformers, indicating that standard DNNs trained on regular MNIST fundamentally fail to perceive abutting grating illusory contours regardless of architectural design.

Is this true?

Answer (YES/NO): YES